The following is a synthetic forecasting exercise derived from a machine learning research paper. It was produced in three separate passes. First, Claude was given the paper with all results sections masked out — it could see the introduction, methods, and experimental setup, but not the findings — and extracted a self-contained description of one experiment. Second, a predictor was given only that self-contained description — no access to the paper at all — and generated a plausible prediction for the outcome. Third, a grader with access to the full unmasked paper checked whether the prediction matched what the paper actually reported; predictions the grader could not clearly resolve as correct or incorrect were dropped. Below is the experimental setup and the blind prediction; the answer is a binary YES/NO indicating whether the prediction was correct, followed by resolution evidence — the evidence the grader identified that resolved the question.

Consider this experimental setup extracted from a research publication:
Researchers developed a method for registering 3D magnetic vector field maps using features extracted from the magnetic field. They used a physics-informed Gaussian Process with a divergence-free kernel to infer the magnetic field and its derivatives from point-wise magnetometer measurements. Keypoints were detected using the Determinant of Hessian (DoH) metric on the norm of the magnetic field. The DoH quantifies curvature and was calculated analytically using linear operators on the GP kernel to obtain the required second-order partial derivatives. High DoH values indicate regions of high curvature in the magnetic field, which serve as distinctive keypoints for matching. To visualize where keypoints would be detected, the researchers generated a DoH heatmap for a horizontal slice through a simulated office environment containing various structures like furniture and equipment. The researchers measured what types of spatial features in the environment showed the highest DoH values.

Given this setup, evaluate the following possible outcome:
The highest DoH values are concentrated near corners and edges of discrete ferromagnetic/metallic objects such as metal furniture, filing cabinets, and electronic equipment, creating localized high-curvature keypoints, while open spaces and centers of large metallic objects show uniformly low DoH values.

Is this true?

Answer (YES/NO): YES